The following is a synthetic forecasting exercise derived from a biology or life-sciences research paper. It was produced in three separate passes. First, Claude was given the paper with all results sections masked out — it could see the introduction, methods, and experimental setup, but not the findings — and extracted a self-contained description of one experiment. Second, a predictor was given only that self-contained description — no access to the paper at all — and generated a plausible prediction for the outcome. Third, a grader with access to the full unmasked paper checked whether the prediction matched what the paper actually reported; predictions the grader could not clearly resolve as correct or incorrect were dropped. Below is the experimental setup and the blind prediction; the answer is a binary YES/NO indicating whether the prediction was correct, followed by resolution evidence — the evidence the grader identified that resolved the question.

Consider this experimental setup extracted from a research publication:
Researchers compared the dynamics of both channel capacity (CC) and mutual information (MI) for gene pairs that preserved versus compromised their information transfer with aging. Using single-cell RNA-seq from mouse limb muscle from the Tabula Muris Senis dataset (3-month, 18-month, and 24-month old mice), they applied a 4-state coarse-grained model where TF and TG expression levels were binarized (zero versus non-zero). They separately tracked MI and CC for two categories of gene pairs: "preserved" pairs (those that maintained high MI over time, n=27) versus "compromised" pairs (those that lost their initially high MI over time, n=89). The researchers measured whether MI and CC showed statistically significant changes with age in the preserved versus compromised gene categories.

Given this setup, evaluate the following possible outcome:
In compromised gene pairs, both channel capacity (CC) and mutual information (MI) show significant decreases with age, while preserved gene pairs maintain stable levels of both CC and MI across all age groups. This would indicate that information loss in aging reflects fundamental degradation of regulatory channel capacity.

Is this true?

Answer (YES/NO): YES